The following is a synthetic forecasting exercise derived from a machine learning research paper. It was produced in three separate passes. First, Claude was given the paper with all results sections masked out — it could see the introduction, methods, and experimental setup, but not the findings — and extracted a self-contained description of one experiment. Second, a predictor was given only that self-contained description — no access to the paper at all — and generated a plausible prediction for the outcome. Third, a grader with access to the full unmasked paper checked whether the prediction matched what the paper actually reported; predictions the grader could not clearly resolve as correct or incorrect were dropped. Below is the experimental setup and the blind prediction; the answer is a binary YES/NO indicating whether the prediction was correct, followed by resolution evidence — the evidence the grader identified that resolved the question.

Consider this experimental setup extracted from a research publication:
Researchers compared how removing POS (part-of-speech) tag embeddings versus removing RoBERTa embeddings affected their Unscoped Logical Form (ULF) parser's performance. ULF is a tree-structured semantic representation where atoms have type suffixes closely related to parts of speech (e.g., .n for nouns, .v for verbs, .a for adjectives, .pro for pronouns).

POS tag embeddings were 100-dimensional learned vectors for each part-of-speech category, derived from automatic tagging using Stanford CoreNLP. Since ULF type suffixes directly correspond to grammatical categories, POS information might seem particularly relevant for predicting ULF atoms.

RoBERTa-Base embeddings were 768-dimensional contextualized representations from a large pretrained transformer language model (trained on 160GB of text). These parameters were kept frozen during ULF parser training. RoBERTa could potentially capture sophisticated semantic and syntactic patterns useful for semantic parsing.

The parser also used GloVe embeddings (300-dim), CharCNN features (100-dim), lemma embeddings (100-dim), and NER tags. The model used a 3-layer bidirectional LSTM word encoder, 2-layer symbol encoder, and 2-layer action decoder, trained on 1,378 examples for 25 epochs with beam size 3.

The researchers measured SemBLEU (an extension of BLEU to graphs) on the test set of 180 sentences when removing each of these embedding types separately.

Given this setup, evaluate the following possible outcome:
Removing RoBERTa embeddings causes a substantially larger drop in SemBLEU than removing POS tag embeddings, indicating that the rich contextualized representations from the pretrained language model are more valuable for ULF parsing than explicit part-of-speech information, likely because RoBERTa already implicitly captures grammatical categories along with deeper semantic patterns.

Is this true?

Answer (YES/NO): NO